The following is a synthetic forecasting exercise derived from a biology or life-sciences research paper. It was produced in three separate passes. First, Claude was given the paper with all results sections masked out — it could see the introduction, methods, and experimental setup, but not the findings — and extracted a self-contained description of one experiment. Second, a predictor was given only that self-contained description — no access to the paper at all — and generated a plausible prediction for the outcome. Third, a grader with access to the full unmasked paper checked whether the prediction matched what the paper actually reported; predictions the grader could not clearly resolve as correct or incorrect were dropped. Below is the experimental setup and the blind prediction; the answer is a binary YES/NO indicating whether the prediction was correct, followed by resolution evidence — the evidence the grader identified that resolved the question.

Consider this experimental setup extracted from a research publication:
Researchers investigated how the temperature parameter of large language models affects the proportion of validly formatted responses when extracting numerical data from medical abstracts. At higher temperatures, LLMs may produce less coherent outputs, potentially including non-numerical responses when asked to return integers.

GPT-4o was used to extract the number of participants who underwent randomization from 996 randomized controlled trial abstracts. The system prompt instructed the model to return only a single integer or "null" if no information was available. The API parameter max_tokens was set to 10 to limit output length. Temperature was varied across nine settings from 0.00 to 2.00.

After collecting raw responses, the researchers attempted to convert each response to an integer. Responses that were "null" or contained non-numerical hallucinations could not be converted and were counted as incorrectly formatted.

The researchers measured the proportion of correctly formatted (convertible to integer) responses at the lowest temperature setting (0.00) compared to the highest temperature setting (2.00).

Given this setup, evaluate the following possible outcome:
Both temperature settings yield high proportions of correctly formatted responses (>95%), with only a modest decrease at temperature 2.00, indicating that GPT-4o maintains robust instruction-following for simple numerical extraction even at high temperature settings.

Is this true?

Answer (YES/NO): NO